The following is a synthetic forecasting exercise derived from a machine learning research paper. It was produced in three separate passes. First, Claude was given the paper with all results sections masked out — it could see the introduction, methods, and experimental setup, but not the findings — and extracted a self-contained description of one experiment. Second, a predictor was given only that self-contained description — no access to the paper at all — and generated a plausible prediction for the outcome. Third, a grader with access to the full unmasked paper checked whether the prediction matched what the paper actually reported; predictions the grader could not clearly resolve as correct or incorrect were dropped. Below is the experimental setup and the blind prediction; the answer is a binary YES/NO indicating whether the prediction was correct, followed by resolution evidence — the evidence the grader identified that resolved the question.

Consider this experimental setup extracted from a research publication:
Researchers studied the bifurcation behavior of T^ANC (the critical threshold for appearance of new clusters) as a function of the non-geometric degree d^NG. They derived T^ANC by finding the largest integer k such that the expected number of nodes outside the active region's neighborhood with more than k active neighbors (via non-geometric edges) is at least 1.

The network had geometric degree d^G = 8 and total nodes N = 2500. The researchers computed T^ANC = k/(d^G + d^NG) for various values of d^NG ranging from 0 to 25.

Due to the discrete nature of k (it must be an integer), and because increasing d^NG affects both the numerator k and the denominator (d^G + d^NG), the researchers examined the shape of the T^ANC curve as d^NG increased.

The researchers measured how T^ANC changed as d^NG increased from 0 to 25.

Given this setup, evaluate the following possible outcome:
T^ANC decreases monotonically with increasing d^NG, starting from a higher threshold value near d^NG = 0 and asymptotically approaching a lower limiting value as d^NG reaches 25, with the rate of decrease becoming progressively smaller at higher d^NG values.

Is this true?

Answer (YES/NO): NO